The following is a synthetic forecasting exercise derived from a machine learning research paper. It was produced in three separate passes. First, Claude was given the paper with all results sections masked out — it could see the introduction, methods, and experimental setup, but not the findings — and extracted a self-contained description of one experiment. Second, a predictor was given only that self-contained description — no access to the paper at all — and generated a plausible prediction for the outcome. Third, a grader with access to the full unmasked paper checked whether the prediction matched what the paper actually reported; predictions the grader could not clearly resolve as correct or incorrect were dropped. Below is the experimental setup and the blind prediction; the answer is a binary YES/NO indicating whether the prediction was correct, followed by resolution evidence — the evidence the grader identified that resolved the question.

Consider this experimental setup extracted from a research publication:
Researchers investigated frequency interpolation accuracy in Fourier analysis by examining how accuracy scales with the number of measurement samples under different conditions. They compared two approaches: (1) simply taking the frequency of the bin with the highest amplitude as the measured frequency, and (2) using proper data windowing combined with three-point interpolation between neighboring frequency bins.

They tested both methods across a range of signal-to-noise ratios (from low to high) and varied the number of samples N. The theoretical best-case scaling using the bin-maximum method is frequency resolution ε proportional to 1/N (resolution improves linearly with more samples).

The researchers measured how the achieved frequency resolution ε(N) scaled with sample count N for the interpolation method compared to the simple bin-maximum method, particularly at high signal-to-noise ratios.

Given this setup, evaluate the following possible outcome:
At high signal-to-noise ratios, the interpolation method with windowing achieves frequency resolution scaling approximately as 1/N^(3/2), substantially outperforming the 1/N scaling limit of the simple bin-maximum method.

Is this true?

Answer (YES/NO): NO